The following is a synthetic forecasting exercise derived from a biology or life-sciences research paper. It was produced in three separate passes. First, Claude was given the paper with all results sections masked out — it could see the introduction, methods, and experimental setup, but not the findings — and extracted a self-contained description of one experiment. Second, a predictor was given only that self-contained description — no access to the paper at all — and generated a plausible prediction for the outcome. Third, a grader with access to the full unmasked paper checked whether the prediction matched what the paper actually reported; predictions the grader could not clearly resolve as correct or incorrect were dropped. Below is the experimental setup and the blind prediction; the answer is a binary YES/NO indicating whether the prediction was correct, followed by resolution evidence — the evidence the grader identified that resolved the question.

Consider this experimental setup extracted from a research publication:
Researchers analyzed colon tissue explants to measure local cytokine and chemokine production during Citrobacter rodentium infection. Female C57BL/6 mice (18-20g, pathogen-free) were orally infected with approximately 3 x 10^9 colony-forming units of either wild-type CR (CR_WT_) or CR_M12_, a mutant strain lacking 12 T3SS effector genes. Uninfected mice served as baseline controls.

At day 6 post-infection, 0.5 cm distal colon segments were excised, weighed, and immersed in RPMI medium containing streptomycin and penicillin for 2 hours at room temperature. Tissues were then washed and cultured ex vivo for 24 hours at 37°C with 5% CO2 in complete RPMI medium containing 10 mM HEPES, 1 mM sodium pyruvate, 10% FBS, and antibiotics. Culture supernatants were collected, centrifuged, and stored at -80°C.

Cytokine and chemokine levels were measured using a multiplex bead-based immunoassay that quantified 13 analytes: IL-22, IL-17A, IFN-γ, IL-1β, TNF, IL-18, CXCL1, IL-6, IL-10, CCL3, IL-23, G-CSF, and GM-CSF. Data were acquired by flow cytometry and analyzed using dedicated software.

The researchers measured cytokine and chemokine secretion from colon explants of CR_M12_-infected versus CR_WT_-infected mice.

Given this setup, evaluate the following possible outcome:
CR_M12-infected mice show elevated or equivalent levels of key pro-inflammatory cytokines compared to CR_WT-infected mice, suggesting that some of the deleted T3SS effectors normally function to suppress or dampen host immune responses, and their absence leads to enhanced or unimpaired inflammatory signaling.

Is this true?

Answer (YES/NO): NO